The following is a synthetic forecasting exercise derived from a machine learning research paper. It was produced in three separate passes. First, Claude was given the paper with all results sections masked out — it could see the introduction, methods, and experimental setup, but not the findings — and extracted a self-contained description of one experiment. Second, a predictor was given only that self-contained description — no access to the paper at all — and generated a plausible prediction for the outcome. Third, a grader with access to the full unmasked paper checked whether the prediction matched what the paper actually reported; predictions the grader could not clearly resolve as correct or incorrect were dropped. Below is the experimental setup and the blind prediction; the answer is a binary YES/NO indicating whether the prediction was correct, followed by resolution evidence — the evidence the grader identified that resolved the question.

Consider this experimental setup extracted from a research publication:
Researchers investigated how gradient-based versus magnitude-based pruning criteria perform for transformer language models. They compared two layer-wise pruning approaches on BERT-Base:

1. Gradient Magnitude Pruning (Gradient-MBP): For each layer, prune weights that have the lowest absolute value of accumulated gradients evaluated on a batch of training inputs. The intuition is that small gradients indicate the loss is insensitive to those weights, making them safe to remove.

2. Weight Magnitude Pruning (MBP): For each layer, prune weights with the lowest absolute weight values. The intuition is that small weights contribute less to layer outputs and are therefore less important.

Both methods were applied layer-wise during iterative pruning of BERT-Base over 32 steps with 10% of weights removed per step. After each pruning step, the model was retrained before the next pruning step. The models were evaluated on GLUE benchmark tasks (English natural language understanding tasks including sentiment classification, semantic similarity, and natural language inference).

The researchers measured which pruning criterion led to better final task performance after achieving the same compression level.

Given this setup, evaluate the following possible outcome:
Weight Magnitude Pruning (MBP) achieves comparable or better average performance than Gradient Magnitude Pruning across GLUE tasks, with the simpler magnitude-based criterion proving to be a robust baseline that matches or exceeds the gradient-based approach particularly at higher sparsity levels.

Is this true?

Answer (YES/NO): YES